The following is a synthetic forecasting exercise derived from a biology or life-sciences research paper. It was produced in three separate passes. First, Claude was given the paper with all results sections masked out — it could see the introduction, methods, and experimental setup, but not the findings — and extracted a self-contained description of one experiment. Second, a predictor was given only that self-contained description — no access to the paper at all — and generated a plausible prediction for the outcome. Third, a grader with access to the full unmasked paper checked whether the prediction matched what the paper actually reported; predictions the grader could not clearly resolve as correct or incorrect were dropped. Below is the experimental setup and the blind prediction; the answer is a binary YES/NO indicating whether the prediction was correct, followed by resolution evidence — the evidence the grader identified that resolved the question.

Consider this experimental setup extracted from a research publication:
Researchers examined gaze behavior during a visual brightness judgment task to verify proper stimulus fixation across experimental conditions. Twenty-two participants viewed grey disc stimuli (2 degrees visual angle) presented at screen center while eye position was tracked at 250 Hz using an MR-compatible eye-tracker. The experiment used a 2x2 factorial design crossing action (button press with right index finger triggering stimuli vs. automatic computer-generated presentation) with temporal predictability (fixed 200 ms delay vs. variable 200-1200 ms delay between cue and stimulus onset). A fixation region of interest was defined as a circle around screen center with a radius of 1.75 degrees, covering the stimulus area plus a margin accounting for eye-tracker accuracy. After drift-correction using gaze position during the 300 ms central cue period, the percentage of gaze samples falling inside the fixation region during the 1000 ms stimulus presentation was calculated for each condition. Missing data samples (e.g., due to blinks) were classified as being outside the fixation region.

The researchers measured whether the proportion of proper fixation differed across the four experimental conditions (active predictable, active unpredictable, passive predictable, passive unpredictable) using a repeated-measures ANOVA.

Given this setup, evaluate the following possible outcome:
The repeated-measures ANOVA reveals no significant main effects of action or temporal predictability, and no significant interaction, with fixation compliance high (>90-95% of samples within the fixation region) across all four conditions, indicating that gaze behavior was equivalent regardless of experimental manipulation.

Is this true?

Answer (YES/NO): YES